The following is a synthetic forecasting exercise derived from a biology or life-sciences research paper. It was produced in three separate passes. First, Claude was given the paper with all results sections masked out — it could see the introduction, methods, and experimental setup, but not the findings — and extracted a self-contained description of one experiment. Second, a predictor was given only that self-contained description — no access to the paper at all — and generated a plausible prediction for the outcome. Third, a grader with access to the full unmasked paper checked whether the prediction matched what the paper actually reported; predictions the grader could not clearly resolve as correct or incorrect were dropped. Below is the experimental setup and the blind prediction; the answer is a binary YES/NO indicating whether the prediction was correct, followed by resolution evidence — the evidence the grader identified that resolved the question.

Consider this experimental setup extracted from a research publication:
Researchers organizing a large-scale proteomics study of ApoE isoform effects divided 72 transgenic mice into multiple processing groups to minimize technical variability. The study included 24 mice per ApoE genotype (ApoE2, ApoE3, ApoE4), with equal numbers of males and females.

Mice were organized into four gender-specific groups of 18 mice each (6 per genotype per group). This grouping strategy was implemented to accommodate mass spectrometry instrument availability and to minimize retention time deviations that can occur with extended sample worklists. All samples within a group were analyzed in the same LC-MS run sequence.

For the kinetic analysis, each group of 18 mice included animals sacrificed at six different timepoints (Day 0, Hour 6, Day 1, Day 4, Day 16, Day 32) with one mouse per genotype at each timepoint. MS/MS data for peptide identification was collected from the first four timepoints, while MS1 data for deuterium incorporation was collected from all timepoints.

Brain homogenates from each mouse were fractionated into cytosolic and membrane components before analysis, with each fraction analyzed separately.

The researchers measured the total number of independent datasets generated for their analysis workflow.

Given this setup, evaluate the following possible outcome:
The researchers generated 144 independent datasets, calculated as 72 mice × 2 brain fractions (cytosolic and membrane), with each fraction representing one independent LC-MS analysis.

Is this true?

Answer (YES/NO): NO